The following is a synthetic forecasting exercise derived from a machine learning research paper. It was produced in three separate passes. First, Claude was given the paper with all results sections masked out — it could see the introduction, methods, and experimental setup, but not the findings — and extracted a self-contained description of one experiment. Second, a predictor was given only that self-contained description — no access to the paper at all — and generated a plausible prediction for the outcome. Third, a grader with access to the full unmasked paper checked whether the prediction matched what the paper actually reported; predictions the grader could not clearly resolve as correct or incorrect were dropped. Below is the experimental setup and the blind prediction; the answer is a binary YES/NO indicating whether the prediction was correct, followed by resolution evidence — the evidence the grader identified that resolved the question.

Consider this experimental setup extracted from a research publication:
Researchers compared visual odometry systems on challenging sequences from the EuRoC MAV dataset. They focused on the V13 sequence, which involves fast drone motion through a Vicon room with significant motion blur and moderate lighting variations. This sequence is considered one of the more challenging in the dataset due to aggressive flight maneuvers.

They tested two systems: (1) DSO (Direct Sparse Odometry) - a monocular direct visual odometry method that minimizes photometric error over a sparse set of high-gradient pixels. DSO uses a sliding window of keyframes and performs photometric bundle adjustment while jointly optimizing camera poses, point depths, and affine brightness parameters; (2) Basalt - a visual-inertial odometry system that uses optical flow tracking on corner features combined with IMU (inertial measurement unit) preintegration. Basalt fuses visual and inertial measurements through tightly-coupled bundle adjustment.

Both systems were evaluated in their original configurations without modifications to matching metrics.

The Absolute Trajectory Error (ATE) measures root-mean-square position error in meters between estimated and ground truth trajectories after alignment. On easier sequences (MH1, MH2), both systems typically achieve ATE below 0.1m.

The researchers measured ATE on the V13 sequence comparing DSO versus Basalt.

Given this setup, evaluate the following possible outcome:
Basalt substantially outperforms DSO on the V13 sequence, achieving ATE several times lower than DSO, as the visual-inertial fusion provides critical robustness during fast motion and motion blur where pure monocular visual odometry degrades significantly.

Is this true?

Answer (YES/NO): YES